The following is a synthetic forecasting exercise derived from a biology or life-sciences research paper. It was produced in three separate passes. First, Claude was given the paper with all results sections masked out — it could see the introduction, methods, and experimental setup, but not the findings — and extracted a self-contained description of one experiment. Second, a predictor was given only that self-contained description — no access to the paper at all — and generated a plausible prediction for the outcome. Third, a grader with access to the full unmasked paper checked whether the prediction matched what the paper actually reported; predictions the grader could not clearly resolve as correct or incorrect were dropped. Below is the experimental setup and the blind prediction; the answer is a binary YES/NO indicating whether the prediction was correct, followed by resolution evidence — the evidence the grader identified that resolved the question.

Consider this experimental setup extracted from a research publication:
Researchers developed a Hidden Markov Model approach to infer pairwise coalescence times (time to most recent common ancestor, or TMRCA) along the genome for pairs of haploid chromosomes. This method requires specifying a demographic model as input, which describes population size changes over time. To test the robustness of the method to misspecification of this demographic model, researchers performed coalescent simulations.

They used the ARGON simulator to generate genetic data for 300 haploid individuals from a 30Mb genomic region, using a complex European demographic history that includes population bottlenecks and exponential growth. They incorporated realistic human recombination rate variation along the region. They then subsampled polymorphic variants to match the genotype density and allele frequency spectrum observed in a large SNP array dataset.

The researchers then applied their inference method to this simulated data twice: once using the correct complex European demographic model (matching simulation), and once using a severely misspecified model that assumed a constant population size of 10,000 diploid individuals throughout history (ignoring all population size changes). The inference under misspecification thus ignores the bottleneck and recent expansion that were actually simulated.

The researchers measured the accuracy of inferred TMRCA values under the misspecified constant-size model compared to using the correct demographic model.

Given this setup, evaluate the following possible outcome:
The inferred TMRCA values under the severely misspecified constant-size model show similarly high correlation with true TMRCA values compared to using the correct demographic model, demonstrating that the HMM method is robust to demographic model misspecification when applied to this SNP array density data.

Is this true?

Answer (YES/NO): YES